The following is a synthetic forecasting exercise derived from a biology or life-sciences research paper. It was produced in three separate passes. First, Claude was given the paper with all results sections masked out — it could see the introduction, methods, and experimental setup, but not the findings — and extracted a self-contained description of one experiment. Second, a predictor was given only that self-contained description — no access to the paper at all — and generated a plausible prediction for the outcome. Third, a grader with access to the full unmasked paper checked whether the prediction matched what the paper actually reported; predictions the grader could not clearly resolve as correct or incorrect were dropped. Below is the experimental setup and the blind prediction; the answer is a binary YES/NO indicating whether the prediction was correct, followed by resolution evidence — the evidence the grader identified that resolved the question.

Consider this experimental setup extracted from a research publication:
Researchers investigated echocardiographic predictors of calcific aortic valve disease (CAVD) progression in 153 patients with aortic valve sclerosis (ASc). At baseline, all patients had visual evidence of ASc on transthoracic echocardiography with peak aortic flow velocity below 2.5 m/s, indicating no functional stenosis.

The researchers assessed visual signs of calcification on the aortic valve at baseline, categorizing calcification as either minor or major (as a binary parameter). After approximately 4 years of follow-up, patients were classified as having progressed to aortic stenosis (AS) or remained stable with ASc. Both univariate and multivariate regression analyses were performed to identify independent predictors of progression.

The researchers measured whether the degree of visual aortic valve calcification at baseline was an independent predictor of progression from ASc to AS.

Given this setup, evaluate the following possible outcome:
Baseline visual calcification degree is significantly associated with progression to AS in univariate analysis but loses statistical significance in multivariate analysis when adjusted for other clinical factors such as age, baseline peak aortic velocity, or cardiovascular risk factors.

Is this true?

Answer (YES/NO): NO